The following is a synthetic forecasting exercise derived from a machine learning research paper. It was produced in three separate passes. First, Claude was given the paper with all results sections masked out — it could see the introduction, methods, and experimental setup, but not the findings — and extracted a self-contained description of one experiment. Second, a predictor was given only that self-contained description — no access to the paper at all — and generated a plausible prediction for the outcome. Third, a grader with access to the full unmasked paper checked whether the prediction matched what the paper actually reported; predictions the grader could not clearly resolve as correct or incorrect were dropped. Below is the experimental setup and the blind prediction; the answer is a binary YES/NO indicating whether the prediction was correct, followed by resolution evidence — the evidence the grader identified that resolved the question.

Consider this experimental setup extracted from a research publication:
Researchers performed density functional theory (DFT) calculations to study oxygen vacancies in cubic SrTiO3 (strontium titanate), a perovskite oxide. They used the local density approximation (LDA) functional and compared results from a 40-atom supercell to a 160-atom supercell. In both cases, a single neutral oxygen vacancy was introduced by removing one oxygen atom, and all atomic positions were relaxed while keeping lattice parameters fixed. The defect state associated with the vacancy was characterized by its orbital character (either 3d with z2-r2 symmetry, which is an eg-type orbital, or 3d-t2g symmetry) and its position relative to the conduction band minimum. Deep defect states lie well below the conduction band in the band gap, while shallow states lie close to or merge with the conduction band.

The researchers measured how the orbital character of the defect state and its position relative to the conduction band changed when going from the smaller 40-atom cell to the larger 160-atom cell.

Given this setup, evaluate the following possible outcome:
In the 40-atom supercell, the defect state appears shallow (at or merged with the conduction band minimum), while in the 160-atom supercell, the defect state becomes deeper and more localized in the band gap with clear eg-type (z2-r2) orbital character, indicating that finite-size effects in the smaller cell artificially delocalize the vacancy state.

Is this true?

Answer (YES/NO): NO